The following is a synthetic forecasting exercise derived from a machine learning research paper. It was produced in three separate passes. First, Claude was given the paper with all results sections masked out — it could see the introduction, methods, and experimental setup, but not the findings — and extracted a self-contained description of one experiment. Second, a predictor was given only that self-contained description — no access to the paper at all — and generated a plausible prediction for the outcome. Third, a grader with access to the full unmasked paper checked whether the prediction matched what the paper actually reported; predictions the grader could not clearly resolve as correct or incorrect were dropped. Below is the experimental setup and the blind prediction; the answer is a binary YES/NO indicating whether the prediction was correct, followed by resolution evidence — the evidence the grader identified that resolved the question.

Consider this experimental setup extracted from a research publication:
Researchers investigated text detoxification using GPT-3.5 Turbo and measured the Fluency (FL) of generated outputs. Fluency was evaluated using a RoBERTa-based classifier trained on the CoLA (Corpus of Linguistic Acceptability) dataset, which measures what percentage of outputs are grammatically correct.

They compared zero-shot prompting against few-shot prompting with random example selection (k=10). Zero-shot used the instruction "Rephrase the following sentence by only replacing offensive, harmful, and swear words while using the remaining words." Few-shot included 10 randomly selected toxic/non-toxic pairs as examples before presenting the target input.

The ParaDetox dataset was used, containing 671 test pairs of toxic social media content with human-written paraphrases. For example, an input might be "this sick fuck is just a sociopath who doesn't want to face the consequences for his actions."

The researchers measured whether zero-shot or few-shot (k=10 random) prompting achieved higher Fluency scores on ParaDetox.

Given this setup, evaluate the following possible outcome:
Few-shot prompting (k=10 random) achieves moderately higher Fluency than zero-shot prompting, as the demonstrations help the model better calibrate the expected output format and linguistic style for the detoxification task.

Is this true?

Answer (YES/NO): NO